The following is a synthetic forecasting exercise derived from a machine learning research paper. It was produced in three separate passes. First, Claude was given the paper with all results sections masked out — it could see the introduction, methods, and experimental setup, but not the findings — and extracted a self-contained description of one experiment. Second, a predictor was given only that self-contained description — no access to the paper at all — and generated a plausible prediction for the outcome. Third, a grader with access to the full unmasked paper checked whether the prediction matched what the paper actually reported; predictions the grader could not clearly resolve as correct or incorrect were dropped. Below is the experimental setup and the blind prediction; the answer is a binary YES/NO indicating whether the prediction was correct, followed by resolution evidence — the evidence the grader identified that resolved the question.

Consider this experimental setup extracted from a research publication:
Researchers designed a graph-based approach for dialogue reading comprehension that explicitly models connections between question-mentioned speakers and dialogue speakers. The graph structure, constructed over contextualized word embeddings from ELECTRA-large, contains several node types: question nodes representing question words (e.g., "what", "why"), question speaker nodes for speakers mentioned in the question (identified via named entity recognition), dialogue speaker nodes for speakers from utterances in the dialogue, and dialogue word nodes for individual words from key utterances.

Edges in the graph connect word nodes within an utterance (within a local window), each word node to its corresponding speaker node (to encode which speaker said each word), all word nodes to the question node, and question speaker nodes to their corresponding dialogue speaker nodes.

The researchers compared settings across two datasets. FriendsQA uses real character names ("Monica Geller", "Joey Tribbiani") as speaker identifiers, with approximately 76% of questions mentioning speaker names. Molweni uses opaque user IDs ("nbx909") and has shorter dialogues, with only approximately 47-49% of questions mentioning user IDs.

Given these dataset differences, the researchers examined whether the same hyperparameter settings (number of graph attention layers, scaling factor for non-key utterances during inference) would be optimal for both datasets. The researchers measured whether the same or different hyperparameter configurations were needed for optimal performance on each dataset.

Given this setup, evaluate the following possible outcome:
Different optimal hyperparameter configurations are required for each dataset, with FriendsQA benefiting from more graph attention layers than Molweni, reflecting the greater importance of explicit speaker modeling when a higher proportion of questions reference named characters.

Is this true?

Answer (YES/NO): YES